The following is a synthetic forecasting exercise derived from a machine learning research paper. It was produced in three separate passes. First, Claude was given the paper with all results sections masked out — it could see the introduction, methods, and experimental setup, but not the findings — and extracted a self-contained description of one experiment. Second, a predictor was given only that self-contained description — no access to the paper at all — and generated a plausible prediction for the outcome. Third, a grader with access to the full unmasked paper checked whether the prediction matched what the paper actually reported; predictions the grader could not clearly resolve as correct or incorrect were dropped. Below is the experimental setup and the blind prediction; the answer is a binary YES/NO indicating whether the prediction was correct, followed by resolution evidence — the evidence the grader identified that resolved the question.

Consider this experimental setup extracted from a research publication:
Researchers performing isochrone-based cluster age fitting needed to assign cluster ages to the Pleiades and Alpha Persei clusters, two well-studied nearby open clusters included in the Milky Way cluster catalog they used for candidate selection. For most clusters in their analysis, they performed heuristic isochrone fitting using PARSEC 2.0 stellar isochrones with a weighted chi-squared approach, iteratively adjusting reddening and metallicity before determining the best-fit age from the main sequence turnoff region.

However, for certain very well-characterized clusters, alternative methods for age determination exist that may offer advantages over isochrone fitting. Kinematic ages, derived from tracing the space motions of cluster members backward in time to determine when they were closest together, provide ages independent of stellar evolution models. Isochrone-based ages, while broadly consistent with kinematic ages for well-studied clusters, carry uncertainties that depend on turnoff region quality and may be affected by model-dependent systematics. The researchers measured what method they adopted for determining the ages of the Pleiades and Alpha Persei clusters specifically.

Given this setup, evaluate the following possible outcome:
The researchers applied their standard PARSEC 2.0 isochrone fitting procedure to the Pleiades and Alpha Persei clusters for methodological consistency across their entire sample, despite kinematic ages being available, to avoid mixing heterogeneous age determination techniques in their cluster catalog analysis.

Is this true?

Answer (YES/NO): NO